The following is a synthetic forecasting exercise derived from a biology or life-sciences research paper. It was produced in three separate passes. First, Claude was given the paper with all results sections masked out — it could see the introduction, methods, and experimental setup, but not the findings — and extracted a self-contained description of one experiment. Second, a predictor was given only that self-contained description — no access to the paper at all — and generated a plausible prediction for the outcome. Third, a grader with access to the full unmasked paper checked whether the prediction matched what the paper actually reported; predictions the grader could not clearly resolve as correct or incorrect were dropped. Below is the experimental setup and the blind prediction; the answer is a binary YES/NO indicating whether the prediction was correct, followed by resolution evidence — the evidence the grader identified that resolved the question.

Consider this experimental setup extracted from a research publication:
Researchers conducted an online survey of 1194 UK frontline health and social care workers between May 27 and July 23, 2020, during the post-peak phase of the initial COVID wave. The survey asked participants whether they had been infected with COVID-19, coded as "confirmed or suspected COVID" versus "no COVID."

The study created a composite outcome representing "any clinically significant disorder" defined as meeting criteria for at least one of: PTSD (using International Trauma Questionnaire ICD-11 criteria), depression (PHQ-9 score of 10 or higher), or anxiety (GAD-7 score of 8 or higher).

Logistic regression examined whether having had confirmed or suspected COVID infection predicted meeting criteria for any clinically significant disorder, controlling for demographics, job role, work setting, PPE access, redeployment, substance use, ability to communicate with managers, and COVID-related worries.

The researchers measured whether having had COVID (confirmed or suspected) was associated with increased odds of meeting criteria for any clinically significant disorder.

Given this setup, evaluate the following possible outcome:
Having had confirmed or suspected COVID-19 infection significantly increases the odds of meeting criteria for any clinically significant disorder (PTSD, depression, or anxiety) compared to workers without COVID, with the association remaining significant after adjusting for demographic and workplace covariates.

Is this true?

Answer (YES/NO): YES